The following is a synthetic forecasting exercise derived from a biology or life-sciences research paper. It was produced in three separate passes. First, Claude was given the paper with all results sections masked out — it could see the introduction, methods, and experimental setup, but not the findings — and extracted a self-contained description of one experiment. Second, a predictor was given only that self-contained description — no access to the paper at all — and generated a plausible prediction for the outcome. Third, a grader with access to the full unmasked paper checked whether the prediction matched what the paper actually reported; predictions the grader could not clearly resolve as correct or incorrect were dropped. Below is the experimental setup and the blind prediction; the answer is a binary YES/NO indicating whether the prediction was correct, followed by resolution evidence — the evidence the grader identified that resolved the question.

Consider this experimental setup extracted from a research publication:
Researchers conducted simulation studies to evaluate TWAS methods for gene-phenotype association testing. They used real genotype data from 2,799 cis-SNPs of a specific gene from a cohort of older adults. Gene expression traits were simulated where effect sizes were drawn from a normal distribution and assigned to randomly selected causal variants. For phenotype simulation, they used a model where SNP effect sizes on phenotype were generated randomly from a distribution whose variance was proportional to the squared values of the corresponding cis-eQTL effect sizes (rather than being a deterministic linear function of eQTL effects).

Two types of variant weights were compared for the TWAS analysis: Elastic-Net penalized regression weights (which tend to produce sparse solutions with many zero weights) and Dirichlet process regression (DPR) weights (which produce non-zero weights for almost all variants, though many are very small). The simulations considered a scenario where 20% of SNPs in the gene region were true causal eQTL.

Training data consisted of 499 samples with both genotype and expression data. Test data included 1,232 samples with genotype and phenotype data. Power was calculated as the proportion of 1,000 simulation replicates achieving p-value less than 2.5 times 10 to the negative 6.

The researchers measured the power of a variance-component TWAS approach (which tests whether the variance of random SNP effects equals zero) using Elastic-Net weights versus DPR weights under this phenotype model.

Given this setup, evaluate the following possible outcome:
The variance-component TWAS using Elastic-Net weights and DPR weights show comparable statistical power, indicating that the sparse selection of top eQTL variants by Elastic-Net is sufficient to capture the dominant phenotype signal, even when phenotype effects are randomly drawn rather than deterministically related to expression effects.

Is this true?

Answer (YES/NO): NO